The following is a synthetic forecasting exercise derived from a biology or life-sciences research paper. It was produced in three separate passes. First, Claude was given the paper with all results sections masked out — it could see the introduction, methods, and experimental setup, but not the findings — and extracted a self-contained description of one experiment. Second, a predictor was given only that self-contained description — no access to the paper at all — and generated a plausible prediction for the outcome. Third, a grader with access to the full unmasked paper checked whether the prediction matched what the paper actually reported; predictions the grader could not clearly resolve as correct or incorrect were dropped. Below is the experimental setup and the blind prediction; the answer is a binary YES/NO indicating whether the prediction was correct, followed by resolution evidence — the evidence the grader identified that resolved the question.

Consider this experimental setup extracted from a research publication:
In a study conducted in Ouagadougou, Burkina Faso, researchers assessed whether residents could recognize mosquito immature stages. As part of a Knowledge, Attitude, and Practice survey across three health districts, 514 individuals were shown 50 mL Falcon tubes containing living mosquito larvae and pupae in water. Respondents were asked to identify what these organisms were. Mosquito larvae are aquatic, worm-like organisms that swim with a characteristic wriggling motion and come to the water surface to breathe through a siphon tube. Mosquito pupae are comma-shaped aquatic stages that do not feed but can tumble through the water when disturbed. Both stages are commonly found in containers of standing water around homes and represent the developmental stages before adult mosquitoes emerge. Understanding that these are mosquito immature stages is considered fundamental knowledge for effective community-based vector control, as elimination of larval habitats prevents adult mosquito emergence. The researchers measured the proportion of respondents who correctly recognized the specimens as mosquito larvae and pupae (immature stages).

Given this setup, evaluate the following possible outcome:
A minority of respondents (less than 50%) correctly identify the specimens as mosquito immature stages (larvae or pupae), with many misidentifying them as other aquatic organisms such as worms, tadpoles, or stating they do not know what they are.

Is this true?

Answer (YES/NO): YES